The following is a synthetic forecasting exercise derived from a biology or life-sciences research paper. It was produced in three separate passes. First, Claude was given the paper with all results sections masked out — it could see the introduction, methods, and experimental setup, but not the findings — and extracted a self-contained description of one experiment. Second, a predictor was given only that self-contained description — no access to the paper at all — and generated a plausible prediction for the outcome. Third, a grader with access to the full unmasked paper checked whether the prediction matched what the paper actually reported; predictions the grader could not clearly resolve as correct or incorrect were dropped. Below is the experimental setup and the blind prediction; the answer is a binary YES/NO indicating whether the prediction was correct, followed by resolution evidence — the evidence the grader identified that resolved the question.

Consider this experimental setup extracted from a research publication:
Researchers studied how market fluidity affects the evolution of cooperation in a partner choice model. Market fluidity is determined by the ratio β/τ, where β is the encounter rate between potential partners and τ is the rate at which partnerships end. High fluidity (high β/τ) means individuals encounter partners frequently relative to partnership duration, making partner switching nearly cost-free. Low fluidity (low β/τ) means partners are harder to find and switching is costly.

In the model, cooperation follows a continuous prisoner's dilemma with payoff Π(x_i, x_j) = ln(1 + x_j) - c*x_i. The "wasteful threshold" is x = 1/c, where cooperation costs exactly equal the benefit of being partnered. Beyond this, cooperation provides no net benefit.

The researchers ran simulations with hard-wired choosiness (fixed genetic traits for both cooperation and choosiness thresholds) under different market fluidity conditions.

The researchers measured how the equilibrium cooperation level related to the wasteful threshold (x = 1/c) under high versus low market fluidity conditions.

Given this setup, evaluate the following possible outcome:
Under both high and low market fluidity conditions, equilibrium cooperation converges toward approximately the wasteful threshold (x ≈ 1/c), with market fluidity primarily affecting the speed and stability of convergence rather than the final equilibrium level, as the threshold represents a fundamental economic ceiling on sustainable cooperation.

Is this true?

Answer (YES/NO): NO